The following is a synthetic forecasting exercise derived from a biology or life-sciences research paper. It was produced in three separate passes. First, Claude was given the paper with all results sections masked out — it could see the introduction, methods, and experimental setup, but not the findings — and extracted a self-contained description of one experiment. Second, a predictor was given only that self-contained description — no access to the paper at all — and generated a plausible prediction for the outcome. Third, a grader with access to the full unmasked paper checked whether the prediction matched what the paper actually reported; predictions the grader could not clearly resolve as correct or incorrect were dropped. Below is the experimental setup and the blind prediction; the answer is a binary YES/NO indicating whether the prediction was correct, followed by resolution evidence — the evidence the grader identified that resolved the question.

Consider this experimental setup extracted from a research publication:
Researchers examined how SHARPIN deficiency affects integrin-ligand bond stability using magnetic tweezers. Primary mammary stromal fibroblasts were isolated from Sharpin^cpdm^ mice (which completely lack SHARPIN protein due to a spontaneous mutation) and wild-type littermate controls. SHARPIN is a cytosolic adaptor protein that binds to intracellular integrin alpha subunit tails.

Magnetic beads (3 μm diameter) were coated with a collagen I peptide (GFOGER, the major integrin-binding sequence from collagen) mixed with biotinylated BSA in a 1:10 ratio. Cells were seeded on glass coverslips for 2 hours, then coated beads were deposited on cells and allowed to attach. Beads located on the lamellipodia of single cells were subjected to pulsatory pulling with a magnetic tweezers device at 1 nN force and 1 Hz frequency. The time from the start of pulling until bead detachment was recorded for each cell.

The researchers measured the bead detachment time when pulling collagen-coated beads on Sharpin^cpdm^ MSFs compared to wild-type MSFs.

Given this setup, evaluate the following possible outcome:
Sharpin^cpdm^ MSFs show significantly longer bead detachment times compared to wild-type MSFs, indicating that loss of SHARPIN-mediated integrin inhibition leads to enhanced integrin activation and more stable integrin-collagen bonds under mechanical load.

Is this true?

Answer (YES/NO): NO